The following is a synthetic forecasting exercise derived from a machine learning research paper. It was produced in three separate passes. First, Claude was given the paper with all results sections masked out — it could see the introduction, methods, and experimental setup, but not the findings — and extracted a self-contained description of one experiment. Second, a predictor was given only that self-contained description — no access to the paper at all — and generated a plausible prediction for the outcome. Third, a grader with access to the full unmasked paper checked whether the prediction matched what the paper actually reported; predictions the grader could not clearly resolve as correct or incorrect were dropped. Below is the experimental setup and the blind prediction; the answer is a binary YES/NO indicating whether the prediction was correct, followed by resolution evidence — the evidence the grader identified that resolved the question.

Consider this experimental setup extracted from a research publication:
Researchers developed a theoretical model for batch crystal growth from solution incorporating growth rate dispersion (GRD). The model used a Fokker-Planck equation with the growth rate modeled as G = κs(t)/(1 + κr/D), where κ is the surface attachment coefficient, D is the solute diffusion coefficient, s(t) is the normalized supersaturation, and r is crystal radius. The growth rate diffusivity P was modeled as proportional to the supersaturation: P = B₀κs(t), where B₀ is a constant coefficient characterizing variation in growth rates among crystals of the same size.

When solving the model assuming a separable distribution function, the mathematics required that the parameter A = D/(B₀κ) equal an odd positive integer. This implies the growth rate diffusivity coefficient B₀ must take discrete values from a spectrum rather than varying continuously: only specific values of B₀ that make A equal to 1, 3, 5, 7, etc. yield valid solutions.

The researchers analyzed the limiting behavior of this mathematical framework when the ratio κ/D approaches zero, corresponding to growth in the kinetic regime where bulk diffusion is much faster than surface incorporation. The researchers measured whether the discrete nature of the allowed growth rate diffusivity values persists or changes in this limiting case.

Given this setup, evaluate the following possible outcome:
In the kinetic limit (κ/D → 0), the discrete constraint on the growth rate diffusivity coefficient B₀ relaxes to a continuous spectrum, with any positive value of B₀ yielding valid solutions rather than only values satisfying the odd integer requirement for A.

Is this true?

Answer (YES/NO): YES